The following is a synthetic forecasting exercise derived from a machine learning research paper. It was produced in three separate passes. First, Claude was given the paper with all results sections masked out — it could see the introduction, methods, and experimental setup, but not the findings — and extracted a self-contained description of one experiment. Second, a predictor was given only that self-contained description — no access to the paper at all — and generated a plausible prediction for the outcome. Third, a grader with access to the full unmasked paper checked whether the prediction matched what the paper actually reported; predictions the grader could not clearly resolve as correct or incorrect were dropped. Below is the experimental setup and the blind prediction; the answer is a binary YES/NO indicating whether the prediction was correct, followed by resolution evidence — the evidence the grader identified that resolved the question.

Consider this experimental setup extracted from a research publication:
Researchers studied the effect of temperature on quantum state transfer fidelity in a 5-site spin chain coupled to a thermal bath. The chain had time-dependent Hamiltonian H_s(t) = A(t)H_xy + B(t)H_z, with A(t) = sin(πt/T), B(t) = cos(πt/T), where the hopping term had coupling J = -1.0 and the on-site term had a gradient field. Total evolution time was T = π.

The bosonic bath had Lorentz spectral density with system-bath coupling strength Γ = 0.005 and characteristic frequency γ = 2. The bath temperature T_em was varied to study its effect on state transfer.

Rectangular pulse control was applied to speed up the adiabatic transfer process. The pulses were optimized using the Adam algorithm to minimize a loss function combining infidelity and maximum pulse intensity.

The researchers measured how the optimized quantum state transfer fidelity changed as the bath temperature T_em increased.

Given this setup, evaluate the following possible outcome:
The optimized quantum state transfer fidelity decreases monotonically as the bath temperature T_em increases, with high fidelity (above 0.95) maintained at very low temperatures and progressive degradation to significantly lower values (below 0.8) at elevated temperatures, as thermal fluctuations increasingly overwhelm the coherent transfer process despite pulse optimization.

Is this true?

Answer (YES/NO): NO